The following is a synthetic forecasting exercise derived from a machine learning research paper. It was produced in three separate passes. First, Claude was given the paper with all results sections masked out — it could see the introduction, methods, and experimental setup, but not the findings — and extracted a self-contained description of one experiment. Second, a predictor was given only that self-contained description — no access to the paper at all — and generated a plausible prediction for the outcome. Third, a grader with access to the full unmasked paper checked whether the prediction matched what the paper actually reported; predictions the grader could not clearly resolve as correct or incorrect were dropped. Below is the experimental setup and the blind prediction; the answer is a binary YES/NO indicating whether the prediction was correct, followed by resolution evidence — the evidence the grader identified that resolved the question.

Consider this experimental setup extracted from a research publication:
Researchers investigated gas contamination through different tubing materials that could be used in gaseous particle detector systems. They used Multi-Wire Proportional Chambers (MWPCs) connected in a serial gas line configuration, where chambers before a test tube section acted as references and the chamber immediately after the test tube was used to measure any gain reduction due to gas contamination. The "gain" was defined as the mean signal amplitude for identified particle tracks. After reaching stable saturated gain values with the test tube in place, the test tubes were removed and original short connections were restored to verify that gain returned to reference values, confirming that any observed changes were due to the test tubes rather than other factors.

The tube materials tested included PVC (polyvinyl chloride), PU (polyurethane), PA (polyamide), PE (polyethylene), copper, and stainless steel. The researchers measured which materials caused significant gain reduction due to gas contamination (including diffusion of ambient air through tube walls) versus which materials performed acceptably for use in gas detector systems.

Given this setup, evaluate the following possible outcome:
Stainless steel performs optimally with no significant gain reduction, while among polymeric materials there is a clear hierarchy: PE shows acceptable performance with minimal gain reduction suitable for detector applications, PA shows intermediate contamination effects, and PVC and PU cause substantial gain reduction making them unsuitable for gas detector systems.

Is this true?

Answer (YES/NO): NO